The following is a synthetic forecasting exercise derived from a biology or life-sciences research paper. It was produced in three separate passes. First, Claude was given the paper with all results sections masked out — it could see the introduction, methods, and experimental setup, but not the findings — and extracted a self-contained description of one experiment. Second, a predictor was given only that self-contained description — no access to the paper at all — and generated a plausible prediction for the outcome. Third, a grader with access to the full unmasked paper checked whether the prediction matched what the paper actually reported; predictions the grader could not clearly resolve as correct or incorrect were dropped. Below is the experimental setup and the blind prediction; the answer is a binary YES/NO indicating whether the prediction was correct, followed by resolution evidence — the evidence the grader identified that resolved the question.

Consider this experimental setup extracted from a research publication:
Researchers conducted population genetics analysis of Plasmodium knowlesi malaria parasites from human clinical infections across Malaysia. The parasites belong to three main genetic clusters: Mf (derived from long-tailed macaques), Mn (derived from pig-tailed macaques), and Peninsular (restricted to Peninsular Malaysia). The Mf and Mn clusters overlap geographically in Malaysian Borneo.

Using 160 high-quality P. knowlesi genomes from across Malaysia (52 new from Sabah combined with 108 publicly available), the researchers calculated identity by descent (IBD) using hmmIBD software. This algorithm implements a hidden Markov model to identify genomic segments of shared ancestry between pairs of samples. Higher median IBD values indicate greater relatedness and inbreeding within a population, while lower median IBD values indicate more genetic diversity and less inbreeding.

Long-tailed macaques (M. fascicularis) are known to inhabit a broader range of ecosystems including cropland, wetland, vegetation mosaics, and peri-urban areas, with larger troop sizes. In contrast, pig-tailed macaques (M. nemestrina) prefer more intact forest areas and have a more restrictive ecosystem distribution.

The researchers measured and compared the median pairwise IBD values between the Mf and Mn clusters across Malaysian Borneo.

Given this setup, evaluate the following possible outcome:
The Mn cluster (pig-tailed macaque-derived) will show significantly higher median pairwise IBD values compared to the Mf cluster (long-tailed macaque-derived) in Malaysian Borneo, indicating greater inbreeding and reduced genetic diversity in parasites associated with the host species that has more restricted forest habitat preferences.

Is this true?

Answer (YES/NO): YES